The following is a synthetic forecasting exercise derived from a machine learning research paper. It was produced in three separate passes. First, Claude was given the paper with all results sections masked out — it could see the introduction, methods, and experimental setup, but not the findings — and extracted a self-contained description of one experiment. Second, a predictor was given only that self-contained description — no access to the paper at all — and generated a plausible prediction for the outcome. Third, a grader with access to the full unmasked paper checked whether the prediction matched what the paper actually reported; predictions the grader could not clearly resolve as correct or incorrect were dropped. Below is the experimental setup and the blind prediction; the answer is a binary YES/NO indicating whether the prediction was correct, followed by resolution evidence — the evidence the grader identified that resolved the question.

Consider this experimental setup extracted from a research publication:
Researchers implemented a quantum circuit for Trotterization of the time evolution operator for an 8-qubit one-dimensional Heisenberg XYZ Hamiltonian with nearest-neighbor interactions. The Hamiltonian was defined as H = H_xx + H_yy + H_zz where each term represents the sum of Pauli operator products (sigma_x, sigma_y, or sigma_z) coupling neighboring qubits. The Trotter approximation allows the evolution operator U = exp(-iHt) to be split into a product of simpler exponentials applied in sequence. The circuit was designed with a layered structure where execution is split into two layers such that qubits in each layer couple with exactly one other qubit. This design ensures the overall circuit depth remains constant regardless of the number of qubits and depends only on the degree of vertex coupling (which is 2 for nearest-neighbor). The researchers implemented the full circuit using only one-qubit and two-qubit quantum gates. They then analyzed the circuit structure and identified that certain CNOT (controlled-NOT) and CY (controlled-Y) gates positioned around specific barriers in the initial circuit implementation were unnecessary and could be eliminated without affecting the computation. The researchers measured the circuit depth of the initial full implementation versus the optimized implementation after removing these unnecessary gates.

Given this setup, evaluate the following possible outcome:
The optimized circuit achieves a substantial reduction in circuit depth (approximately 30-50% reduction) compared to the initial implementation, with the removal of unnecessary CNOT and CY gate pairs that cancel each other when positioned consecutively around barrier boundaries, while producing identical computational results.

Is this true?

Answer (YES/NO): YES